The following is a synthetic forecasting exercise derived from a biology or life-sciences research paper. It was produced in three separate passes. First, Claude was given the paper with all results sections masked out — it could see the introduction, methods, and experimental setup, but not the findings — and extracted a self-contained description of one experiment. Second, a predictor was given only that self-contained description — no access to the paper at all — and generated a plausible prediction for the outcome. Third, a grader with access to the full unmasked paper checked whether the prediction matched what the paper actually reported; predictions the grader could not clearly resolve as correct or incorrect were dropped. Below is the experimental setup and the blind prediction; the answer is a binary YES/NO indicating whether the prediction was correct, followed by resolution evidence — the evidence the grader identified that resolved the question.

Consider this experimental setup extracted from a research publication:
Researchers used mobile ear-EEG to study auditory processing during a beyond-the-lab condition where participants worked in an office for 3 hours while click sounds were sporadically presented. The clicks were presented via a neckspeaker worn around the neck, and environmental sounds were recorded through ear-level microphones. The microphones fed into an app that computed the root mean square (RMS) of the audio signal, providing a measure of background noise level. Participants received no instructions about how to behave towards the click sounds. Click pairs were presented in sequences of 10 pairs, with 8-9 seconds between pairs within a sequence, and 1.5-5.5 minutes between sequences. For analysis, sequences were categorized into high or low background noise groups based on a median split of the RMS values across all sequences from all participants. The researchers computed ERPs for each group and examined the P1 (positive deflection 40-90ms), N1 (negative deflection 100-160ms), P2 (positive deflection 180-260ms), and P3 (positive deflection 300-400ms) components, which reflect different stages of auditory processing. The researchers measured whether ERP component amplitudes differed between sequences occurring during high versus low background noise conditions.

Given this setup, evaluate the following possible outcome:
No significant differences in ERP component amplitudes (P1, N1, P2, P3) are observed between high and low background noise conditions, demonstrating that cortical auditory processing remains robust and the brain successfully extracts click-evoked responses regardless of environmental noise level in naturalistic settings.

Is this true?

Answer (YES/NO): NO